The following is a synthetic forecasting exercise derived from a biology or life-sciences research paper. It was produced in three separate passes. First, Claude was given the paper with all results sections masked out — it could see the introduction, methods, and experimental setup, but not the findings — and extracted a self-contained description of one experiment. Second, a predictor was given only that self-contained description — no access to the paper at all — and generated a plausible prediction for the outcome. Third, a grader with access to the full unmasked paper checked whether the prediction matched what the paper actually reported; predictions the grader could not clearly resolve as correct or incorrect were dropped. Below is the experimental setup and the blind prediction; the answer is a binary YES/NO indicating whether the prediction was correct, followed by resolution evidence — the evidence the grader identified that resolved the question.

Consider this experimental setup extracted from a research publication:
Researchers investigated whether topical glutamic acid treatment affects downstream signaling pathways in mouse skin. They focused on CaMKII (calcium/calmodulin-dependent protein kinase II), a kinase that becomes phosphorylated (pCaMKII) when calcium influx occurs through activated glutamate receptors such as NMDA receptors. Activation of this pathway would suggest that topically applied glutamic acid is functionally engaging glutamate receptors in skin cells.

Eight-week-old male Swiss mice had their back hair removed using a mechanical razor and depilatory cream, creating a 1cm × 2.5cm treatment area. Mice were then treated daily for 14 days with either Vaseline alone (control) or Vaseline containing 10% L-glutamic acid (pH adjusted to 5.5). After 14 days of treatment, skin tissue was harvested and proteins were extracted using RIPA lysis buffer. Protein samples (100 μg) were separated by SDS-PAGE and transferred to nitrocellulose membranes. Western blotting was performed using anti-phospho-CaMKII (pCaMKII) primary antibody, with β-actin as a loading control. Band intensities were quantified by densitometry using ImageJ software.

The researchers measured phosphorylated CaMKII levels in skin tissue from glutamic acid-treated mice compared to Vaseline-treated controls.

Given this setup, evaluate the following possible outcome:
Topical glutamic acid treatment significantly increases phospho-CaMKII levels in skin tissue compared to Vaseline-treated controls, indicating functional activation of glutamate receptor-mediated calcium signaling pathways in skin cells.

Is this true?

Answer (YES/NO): YES